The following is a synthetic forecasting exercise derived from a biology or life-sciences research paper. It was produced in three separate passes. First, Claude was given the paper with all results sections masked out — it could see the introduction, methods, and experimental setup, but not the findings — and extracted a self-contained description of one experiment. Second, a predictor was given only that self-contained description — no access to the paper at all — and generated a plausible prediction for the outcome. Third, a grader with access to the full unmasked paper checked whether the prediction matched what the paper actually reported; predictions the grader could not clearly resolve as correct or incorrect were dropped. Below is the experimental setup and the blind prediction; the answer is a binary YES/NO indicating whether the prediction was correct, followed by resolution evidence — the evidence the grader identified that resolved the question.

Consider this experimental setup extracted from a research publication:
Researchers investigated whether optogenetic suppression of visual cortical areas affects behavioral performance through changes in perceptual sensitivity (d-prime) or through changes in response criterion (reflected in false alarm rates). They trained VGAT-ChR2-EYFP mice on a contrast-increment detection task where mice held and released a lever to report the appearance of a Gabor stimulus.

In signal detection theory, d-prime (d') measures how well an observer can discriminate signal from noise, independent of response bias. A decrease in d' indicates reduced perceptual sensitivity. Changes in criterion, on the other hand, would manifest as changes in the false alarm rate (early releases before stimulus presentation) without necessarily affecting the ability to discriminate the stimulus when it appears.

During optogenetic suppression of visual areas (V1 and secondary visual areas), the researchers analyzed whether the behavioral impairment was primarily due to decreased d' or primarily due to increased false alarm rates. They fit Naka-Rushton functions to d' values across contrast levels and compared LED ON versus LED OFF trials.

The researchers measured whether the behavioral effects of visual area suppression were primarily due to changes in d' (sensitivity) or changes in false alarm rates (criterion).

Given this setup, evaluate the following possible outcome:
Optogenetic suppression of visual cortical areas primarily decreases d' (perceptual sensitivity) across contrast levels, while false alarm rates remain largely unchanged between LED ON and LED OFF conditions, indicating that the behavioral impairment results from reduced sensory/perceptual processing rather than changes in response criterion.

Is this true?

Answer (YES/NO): YES